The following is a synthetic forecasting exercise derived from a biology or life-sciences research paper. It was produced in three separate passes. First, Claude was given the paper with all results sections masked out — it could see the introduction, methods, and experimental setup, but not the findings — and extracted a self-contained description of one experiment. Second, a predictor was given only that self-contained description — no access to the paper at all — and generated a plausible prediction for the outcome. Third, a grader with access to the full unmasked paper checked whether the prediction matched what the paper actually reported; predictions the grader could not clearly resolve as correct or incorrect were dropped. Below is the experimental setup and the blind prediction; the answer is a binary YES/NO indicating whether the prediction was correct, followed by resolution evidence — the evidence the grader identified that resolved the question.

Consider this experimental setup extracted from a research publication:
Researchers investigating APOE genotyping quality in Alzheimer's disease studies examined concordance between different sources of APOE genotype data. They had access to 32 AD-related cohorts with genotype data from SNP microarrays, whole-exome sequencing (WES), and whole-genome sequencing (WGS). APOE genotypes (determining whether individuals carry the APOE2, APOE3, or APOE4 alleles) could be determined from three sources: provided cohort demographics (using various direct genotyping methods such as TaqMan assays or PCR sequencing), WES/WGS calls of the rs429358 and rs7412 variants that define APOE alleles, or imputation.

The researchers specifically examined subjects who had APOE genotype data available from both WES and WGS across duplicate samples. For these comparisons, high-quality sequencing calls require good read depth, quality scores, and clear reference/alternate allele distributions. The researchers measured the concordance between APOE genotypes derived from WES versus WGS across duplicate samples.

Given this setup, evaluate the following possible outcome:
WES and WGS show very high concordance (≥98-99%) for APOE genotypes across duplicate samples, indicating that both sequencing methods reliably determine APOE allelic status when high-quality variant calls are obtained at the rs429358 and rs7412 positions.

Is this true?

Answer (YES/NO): YES